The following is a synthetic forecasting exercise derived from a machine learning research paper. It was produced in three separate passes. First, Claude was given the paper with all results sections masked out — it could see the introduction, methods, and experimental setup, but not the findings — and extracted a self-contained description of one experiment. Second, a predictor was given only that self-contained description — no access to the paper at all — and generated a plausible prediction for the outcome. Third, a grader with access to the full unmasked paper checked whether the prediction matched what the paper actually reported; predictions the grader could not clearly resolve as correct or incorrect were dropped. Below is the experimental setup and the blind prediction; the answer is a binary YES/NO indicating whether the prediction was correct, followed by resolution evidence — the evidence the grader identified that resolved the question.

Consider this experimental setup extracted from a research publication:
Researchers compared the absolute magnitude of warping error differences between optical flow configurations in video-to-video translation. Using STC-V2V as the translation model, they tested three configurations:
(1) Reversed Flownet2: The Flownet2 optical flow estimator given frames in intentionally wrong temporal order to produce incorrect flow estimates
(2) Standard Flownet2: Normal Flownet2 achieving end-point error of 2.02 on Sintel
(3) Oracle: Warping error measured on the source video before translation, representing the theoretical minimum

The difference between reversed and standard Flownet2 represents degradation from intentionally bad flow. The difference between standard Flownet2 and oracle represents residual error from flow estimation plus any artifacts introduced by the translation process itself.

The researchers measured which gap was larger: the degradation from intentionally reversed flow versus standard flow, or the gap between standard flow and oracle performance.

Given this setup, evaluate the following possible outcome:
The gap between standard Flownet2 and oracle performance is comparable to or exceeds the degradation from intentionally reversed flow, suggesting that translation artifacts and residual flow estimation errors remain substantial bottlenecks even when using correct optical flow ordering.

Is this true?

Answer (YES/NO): YES